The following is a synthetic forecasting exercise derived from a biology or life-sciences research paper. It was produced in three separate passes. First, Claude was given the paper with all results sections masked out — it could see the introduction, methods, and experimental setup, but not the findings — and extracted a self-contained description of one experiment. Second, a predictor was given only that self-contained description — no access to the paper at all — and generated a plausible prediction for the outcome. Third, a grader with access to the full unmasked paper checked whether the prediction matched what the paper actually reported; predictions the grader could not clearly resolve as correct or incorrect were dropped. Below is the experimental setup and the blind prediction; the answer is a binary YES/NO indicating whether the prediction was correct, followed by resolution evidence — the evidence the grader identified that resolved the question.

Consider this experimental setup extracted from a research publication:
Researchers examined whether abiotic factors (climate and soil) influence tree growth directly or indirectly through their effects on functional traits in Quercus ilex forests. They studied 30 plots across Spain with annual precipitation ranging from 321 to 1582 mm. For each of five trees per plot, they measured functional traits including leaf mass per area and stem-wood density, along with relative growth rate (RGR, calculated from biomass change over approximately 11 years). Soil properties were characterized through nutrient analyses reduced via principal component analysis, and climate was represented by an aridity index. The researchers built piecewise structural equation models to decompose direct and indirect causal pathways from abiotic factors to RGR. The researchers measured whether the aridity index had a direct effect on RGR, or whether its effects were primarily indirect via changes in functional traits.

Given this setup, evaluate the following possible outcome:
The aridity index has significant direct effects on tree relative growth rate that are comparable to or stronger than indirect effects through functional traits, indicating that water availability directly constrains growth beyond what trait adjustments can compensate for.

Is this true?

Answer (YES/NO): NO